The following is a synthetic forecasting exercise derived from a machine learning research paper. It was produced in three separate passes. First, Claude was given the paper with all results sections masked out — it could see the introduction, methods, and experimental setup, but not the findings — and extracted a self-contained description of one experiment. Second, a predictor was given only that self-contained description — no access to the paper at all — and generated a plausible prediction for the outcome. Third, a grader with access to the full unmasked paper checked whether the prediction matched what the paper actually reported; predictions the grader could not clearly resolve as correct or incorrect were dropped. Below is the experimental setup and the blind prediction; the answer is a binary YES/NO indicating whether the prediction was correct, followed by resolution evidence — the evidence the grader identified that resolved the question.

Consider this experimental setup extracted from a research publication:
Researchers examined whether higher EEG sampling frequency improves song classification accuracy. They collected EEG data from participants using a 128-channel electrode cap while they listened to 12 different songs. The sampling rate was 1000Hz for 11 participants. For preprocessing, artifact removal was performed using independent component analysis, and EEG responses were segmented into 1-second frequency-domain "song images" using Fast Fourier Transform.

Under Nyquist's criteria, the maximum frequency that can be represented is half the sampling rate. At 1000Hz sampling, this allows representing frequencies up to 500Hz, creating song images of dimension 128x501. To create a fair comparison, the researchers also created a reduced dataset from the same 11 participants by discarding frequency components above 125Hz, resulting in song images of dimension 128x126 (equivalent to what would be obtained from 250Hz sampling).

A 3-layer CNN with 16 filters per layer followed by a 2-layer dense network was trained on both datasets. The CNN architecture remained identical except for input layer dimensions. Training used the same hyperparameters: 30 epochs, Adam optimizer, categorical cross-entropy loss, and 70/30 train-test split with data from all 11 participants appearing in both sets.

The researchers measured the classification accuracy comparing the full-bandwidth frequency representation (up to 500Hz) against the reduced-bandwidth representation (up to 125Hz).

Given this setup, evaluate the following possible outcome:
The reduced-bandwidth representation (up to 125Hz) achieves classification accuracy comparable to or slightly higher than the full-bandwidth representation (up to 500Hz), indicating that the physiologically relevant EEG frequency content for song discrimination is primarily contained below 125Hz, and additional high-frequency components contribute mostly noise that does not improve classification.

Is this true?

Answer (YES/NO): NO